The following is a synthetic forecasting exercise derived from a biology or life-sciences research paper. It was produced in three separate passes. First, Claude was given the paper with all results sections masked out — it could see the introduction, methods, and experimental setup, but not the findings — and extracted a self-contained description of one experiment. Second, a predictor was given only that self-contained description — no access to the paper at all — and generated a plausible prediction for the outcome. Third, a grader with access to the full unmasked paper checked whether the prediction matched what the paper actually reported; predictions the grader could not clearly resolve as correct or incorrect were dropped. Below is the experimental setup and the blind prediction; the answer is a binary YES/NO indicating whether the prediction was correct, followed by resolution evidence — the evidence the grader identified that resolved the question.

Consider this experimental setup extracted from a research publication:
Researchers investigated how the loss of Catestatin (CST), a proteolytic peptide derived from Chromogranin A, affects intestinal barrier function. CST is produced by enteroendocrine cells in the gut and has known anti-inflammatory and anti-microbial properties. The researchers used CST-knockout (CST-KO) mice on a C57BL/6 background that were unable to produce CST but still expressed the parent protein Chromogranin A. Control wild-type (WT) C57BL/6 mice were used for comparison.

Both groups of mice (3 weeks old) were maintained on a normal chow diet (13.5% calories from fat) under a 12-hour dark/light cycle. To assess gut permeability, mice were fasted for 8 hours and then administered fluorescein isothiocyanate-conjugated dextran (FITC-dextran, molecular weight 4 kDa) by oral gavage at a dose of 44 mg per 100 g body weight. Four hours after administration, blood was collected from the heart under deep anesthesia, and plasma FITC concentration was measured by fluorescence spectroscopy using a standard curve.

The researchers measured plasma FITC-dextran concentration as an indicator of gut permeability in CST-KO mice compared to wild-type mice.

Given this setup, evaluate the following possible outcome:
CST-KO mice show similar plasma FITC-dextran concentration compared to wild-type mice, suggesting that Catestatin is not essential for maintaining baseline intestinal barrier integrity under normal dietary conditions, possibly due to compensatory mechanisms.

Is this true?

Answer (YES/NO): NO